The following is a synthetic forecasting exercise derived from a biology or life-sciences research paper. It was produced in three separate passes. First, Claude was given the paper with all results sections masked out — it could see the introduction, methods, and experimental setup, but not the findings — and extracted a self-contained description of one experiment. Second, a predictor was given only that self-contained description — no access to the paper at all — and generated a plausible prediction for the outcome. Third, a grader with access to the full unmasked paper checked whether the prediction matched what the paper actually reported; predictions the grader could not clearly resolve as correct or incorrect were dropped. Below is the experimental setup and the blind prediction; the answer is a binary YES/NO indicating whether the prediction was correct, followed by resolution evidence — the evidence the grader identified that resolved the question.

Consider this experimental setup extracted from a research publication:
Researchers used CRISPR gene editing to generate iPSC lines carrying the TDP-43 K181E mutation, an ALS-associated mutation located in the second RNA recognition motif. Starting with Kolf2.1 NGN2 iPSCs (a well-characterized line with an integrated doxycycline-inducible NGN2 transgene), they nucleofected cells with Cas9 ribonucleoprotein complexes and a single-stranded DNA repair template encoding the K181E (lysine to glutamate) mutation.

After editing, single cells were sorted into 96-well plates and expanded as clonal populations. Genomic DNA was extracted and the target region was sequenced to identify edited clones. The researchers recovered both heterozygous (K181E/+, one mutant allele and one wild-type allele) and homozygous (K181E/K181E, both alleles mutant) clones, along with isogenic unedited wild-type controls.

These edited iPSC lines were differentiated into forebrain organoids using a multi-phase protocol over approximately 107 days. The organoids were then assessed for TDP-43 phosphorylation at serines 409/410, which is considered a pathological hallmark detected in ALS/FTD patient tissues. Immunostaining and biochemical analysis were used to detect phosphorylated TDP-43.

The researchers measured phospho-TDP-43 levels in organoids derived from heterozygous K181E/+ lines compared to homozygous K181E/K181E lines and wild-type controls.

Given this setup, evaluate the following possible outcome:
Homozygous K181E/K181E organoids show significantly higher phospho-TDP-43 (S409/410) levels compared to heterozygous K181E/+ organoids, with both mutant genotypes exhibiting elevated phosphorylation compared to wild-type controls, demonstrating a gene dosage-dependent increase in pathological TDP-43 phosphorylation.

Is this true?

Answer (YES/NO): YES